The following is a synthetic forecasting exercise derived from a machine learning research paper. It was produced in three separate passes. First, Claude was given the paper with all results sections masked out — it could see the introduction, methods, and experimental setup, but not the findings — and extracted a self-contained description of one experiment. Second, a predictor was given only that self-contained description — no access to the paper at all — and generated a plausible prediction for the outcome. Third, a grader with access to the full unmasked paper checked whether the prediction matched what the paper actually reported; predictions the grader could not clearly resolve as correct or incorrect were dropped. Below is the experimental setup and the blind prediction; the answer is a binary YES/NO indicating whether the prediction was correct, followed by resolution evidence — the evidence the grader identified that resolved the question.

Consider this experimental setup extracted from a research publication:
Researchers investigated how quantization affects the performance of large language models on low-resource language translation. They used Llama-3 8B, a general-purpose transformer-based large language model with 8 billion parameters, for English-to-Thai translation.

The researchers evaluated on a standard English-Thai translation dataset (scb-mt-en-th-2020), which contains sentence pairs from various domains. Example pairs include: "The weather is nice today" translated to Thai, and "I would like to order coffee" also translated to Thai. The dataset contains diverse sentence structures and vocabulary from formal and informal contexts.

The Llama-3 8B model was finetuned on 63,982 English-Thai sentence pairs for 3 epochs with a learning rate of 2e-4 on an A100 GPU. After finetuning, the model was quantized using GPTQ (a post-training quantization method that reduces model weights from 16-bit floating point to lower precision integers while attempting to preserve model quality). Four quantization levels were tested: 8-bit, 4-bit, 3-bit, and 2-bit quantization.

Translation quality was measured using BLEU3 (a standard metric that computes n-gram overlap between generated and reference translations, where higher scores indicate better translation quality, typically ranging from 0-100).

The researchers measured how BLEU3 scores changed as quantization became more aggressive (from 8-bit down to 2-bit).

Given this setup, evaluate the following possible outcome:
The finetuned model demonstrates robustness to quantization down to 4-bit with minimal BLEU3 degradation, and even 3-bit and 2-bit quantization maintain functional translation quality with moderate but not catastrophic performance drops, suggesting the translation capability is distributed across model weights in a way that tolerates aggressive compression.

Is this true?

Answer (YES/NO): NO